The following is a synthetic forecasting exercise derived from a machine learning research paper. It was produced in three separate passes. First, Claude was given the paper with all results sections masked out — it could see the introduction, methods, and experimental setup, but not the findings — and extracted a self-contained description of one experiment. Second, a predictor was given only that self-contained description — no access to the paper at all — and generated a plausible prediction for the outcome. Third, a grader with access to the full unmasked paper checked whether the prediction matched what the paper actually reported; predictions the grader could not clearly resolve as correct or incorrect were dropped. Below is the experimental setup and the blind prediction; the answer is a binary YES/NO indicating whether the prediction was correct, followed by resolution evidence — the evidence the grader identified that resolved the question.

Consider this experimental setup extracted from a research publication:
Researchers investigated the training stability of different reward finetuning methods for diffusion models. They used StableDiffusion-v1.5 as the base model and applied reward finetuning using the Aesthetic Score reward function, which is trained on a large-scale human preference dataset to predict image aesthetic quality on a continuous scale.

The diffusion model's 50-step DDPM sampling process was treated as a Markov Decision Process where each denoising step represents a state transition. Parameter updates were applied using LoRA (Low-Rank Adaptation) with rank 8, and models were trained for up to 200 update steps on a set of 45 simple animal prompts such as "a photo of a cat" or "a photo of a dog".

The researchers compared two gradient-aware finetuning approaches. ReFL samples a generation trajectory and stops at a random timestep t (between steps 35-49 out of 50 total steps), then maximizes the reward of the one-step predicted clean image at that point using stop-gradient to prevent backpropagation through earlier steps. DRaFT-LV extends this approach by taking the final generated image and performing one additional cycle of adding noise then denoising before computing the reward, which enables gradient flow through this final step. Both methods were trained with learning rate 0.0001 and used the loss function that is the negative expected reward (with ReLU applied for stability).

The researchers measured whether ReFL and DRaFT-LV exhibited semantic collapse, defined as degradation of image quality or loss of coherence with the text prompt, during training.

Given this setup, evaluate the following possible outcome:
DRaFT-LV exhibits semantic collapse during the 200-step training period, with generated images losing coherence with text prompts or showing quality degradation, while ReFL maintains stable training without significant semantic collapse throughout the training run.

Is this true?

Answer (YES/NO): NO